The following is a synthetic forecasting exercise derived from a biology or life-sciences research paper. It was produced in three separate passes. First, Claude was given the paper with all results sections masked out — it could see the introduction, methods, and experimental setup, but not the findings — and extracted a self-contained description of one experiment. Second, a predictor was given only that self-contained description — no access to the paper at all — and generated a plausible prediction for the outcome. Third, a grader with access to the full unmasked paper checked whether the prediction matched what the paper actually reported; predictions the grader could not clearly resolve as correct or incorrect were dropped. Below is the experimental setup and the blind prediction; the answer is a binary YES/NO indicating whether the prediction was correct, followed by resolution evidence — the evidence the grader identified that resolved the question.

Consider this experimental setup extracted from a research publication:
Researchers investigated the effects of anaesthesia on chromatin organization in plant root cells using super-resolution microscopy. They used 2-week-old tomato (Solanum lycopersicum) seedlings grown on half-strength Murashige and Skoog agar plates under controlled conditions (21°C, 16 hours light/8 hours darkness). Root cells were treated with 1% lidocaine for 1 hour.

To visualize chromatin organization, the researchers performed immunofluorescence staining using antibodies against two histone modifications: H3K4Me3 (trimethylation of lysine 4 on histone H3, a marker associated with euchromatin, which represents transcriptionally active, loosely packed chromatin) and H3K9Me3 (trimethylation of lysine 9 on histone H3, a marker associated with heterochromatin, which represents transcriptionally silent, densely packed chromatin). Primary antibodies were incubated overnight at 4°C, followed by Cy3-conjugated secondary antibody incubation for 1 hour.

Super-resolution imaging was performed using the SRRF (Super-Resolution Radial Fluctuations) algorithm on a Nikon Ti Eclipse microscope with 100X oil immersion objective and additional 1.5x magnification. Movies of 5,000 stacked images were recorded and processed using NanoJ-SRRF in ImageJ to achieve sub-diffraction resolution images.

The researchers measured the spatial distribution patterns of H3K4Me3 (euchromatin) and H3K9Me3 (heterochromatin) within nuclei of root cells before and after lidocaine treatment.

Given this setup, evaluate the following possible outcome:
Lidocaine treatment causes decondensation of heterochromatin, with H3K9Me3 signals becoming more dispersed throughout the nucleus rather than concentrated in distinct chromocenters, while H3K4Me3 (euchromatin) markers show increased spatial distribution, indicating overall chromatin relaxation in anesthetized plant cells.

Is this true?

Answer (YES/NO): NO